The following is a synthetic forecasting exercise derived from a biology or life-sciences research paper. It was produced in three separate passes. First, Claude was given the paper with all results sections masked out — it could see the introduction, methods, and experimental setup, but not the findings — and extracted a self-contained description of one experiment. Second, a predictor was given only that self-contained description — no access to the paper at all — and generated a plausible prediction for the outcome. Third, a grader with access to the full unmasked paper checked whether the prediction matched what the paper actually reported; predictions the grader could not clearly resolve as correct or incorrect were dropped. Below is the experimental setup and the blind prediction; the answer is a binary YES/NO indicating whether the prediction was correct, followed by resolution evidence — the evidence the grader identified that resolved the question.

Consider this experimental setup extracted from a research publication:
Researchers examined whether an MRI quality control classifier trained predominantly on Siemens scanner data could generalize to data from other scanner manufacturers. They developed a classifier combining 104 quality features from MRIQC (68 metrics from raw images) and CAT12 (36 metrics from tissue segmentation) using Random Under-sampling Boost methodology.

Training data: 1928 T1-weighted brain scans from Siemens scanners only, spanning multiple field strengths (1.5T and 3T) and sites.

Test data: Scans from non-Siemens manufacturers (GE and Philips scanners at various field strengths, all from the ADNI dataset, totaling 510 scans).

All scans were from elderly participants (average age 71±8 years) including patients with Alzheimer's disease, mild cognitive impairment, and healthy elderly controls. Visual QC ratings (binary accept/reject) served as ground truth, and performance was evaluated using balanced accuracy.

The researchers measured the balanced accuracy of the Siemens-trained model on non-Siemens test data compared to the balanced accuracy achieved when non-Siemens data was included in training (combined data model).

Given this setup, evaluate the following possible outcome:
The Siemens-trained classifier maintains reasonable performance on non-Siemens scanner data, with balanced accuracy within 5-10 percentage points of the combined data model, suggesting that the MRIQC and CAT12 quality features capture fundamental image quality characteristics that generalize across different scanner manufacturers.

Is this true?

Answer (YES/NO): YES